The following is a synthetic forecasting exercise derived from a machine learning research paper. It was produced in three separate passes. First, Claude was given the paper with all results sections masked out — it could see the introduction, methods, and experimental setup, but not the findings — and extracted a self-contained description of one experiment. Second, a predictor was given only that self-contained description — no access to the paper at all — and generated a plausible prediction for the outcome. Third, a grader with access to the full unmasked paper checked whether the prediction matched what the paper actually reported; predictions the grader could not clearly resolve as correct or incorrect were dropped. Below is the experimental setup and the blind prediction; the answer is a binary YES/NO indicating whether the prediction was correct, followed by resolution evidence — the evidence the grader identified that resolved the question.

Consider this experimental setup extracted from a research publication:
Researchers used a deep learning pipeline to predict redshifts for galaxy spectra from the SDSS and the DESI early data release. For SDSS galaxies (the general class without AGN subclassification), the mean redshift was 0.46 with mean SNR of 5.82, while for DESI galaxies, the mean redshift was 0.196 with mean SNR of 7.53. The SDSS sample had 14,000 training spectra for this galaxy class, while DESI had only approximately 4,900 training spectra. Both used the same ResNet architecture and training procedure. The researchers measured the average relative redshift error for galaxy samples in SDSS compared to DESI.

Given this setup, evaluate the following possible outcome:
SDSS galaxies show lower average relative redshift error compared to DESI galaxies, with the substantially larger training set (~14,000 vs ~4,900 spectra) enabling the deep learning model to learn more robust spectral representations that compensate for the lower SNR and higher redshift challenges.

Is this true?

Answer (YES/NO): YES